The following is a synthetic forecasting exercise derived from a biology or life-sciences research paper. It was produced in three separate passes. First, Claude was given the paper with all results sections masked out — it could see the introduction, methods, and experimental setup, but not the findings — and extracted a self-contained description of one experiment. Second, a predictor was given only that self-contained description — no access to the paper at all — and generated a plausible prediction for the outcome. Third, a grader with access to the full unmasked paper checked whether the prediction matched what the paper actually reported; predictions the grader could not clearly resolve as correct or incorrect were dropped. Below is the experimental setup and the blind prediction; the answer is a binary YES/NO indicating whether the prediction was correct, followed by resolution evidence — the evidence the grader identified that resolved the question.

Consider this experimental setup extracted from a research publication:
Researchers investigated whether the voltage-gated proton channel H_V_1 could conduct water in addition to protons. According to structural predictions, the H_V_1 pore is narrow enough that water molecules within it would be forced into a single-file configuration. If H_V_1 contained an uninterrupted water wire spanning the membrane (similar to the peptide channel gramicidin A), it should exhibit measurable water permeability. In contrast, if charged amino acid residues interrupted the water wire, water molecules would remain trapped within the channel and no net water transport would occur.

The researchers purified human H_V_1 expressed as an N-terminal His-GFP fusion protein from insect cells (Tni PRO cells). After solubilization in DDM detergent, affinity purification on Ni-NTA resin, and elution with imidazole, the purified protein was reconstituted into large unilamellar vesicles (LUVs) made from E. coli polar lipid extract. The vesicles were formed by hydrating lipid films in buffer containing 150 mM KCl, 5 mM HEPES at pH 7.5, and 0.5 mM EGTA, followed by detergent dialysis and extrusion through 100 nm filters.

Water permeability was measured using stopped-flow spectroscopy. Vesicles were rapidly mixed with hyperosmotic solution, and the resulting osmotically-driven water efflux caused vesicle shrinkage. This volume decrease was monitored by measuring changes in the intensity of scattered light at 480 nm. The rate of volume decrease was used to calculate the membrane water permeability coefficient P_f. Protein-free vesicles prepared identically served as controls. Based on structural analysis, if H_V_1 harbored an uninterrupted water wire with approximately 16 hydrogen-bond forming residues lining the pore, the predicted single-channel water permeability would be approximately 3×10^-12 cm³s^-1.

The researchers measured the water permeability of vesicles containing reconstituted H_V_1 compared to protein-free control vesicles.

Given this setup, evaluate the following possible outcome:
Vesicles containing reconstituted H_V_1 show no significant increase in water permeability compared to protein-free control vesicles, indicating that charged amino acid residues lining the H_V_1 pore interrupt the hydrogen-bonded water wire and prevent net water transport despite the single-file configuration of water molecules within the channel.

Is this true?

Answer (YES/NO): YES